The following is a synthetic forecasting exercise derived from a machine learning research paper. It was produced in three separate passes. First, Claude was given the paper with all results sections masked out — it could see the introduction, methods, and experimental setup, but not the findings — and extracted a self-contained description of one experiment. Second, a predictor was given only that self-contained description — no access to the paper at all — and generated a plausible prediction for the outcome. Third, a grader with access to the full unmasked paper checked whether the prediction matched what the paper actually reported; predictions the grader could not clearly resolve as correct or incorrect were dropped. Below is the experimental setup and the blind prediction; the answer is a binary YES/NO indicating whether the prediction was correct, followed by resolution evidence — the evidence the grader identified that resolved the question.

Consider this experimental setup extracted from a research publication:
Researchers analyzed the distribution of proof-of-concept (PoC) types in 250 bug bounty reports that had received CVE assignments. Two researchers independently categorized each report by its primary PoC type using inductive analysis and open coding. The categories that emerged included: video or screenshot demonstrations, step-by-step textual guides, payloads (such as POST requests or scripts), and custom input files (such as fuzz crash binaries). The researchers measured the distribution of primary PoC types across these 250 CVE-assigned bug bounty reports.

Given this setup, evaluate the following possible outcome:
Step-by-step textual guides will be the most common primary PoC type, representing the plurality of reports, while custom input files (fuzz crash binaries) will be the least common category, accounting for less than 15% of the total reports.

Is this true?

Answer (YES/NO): NO